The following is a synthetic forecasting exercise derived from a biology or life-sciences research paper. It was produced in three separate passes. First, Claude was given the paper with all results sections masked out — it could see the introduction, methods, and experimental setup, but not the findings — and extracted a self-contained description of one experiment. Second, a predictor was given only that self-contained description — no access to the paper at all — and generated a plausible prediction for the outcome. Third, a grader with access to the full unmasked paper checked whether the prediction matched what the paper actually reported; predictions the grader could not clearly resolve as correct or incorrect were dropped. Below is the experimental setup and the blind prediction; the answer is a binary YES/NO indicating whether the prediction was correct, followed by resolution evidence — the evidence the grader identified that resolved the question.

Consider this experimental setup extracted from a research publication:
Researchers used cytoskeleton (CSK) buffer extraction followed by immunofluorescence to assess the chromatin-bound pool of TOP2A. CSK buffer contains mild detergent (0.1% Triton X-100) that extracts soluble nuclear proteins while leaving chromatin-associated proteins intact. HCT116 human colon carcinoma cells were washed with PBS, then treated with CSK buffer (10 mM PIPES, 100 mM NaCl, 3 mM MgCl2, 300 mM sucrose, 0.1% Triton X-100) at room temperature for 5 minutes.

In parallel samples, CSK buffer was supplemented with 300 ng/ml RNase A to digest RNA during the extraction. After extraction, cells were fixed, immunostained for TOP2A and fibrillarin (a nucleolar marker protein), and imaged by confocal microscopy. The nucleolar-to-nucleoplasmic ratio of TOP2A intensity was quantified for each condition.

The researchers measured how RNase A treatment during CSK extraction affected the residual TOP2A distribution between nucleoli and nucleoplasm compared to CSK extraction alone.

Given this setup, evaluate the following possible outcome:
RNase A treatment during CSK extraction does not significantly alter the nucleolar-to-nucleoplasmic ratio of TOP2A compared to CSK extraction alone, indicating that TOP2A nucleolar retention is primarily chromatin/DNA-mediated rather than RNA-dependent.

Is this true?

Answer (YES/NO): NO